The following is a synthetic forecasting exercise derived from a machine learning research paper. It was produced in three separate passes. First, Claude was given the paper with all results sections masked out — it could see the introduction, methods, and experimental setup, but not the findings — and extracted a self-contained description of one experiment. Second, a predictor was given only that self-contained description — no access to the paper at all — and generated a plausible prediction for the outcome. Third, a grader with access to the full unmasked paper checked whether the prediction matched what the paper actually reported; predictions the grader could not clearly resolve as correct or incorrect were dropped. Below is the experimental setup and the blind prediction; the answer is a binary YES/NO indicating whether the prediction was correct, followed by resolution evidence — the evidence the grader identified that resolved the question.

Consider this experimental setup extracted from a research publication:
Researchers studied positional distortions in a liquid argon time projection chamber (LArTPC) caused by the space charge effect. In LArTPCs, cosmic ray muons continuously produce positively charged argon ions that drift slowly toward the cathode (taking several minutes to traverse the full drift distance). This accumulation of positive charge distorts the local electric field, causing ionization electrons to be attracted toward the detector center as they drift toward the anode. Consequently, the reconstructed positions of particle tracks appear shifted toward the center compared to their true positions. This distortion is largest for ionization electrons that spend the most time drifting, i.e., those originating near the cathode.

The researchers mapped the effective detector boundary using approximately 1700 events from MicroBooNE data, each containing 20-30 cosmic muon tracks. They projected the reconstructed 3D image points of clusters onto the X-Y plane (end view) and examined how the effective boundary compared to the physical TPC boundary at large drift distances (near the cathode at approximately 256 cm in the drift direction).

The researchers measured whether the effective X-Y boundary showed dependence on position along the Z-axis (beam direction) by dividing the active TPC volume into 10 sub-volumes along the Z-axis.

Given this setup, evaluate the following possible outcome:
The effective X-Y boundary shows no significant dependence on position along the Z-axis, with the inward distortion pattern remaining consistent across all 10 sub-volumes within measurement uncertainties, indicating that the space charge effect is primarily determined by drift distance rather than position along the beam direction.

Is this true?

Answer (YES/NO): NO